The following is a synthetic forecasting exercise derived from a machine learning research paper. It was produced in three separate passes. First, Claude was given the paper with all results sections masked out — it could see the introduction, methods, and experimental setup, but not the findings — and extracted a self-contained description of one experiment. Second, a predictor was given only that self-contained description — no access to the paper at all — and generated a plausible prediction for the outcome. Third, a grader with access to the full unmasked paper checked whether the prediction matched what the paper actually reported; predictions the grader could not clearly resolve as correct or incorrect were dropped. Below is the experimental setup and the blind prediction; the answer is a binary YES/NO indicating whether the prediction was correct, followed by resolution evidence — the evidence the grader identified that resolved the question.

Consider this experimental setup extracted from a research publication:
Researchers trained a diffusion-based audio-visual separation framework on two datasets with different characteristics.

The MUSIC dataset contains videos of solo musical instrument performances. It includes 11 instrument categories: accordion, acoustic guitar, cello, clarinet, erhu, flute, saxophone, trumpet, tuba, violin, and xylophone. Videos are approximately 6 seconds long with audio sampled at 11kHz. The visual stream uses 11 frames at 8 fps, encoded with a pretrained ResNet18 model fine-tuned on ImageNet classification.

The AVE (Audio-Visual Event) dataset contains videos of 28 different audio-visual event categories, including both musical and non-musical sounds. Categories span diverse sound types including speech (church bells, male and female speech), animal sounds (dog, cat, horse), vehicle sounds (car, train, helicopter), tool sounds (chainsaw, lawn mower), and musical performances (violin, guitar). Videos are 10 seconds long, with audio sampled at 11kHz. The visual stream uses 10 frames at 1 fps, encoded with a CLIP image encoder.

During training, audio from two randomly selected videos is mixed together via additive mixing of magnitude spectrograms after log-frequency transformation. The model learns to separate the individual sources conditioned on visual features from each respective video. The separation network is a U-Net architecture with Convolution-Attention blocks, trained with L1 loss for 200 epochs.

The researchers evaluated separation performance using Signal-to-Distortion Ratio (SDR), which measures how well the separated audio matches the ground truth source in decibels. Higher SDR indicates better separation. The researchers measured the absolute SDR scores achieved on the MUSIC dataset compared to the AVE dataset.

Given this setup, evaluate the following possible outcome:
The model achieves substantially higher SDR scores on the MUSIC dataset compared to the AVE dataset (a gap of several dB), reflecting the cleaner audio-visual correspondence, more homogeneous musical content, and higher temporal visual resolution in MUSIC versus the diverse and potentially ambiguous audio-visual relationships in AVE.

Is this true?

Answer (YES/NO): YES